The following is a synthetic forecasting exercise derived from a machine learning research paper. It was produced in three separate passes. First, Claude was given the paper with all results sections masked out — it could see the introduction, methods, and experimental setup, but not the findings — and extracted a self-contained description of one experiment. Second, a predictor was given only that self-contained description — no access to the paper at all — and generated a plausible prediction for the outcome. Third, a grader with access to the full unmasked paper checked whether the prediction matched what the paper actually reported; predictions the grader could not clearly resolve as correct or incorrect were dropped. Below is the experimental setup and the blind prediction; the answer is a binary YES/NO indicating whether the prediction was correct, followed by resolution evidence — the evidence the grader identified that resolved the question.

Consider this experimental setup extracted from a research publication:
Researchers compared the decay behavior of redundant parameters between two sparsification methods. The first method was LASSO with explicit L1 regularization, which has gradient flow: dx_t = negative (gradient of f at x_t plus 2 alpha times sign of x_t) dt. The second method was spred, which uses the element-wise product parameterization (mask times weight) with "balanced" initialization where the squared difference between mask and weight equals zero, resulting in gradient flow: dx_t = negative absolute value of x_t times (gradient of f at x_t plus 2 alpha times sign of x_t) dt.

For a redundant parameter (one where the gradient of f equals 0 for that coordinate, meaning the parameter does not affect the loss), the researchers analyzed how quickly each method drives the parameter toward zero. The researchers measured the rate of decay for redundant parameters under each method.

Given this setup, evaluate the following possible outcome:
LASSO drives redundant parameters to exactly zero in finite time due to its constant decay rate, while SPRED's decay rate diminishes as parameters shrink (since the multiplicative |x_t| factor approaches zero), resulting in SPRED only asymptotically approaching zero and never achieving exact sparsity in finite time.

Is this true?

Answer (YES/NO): NO